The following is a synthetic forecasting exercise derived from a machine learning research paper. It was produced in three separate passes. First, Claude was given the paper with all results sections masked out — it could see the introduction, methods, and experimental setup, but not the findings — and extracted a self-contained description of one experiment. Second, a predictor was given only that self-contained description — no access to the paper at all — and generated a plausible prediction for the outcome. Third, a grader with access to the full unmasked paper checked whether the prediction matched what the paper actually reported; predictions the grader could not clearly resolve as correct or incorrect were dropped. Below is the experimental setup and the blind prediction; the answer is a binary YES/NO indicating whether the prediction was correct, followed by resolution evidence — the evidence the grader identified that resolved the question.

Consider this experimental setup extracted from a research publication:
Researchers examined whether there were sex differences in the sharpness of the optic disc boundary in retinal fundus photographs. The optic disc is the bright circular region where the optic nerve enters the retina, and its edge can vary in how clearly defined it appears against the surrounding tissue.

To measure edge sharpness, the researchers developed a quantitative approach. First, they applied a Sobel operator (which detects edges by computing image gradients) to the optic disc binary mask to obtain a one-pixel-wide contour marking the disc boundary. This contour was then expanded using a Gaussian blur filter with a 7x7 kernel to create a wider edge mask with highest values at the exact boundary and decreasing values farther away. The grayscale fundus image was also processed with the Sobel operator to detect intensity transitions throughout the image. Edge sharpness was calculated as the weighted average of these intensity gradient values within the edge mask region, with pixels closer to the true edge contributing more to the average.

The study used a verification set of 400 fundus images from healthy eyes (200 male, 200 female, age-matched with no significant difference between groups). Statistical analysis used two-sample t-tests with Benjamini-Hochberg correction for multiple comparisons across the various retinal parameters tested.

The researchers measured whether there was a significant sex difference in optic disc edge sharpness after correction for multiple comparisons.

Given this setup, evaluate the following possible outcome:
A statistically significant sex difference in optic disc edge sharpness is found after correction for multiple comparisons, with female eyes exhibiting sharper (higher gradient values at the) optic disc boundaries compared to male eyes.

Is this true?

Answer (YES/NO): NO